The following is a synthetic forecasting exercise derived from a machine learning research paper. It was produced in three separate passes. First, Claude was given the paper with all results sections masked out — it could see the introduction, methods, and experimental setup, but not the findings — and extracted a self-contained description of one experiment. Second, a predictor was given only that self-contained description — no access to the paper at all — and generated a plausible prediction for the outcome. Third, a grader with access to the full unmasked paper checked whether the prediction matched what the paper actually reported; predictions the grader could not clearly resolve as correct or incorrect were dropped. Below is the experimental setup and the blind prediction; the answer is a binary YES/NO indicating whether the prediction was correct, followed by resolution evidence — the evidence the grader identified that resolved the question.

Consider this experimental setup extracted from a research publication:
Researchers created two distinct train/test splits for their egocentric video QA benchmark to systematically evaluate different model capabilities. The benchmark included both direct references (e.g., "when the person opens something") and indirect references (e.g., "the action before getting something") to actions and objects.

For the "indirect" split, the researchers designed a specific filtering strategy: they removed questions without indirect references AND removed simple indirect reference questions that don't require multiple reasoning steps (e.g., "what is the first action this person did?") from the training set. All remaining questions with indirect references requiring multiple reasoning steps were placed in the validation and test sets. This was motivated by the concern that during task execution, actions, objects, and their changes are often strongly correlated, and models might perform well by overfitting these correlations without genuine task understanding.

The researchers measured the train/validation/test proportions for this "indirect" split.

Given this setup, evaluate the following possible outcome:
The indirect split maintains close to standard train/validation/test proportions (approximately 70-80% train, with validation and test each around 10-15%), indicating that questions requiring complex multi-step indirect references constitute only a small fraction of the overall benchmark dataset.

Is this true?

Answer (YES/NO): NO